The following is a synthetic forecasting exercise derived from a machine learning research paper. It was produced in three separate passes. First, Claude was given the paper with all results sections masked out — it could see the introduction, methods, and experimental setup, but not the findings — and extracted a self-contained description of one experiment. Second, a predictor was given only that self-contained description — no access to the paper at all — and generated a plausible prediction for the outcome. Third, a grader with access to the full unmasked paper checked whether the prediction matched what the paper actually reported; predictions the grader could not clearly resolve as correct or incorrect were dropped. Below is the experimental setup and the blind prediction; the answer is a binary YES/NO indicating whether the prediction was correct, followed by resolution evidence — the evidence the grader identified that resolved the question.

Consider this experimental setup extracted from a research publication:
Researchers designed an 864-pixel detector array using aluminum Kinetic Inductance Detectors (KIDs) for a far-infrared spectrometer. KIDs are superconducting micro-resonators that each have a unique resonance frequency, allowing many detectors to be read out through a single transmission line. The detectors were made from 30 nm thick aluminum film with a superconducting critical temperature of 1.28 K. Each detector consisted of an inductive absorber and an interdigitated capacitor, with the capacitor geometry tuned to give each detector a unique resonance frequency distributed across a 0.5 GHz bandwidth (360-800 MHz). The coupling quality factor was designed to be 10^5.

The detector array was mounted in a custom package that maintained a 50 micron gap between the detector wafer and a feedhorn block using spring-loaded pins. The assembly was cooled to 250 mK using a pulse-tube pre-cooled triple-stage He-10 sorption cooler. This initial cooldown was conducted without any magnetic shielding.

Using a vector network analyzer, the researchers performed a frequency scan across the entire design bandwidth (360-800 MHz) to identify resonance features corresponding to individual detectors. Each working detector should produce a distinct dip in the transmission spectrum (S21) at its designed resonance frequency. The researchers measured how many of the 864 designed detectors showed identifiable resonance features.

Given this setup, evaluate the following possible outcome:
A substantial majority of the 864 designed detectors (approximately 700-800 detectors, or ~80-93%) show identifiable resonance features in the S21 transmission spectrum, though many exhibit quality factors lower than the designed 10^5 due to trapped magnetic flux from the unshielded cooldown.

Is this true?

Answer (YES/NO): NO